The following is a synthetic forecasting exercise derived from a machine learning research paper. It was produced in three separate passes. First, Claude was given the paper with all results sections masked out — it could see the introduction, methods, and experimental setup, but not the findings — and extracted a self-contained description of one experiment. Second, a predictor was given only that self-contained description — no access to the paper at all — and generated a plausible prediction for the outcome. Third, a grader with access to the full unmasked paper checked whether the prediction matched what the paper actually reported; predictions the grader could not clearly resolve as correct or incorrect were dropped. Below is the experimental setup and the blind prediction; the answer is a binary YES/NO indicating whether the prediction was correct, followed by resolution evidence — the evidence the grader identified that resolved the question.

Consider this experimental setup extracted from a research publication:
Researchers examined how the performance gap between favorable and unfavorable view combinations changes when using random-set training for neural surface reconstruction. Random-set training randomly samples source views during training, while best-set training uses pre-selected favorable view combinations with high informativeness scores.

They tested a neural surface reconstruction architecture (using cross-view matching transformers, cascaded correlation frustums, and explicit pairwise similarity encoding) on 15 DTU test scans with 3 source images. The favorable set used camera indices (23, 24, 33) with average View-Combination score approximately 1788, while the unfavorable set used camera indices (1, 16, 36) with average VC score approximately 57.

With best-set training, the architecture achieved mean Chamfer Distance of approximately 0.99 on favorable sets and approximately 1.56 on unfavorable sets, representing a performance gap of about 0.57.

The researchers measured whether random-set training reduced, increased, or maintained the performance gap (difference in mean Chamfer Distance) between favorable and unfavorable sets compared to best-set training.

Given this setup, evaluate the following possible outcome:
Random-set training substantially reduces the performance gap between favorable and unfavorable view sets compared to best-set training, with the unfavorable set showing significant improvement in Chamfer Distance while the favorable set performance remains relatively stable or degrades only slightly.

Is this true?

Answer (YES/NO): YES